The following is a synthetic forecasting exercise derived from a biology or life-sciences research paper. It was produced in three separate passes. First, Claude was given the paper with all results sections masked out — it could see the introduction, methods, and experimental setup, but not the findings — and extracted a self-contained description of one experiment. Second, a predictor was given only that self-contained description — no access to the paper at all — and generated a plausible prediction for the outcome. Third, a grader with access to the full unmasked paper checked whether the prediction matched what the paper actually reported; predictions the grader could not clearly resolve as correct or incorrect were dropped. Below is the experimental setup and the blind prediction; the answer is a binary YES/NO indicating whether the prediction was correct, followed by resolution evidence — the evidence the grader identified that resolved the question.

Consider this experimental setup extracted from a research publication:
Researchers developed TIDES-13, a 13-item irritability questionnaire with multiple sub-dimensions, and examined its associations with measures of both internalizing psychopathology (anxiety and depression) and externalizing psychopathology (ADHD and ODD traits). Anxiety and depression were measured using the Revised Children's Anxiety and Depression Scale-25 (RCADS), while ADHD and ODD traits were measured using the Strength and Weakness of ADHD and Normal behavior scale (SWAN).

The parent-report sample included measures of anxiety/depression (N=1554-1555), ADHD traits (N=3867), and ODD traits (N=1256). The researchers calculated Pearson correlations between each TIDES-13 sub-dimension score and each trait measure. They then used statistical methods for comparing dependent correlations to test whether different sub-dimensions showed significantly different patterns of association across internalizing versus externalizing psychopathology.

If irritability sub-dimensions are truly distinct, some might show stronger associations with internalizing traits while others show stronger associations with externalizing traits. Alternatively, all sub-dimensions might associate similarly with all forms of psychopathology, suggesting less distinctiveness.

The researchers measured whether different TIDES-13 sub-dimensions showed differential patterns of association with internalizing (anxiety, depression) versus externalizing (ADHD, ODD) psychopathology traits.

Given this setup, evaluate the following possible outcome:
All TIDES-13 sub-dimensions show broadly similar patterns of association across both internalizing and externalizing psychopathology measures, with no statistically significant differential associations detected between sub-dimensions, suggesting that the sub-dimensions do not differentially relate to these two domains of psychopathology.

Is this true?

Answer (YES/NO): NO